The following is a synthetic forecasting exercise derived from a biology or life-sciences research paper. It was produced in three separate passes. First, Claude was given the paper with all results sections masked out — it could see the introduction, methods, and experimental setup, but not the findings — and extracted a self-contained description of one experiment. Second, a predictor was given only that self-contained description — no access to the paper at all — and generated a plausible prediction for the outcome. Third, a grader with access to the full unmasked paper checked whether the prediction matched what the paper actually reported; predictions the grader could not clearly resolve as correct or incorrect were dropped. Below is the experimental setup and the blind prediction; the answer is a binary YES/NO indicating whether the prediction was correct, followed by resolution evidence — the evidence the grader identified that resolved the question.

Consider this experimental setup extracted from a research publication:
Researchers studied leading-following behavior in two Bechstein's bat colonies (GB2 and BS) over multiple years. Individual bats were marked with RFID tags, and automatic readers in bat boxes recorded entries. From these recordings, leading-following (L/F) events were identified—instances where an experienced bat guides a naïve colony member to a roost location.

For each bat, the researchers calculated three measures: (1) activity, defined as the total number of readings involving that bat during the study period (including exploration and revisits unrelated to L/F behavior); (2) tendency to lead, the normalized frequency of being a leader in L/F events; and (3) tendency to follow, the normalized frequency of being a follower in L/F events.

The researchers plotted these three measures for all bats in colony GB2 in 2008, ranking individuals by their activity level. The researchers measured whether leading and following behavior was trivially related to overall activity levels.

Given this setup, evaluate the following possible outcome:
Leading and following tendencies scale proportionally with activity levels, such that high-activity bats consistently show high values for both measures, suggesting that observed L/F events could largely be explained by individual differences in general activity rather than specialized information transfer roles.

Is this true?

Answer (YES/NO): NO